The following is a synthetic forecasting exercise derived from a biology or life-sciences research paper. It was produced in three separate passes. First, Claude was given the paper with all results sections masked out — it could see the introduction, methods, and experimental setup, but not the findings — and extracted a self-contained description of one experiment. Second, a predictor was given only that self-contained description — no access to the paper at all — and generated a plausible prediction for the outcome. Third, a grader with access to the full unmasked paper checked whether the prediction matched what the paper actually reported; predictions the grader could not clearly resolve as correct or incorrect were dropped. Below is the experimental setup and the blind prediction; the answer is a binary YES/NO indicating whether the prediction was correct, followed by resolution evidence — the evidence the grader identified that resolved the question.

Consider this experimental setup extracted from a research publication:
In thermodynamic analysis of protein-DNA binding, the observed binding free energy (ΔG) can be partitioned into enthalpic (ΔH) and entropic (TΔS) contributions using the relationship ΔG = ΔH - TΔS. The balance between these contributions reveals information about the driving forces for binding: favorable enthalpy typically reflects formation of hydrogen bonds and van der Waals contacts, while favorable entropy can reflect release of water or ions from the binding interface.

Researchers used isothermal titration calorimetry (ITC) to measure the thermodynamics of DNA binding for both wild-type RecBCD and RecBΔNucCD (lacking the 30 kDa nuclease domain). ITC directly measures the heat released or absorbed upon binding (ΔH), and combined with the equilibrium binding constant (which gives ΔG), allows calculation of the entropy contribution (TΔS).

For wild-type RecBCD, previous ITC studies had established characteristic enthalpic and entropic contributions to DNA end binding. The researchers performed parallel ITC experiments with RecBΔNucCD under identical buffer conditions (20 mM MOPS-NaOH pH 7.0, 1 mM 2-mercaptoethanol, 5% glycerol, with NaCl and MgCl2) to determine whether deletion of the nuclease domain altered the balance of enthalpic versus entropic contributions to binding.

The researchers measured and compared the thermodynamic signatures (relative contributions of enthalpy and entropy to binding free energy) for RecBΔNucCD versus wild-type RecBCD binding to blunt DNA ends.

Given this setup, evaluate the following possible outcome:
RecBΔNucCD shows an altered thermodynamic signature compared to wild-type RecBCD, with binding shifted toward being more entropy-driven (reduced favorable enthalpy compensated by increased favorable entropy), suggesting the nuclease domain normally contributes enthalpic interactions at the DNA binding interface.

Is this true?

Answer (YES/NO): NO